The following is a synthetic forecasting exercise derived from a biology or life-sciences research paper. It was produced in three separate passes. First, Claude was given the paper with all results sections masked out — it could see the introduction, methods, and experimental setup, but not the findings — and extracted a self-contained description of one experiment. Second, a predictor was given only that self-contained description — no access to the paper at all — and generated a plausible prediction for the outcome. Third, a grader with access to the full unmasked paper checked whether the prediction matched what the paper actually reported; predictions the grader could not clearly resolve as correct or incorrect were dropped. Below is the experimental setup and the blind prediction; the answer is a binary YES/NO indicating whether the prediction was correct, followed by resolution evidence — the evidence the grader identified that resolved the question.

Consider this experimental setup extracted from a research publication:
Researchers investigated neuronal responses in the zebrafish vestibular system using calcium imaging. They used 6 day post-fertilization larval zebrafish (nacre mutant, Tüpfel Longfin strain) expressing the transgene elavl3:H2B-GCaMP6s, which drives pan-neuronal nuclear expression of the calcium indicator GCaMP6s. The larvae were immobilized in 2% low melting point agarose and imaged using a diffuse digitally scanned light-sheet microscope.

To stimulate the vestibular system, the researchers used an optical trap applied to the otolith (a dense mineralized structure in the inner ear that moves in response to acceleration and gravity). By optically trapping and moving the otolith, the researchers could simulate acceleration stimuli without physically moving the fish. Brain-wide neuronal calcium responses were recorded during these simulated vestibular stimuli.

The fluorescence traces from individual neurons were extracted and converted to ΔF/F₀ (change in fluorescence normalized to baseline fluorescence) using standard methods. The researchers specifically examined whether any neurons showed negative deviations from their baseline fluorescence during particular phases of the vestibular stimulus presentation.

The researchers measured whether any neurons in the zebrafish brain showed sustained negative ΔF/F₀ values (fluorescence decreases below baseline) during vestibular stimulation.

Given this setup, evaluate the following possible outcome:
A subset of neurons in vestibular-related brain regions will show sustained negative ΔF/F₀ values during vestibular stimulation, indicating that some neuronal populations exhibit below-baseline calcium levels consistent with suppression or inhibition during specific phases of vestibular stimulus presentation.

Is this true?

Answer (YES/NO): YES